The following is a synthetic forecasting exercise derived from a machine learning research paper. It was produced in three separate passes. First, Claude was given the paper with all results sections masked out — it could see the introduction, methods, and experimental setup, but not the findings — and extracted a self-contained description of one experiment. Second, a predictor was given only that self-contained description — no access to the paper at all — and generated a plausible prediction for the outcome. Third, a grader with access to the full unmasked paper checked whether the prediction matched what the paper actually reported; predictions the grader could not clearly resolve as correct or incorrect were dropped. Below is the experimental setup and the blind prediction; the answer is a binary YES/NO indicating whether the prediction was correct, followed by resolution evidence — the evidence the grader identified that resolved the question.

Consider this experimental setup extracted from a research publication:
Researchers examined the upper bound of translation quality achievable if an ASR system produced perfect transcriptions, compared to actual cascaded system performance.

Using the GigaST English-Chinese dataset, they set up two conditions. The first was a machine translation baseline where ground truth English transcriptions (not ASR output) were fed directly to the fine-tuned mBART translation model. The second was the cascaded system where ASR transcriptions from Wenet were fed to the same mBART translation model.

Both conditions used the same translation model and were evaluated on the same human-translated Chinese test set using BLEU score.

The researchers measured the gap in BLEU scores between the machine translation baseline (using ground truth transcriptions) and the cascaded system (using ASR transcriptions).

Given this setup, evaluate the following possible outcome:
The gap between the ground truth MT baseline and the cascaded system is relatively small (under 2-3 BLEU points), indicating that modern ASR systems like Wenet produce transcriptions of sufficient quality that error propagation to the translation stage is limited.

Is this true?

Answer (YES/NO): NO